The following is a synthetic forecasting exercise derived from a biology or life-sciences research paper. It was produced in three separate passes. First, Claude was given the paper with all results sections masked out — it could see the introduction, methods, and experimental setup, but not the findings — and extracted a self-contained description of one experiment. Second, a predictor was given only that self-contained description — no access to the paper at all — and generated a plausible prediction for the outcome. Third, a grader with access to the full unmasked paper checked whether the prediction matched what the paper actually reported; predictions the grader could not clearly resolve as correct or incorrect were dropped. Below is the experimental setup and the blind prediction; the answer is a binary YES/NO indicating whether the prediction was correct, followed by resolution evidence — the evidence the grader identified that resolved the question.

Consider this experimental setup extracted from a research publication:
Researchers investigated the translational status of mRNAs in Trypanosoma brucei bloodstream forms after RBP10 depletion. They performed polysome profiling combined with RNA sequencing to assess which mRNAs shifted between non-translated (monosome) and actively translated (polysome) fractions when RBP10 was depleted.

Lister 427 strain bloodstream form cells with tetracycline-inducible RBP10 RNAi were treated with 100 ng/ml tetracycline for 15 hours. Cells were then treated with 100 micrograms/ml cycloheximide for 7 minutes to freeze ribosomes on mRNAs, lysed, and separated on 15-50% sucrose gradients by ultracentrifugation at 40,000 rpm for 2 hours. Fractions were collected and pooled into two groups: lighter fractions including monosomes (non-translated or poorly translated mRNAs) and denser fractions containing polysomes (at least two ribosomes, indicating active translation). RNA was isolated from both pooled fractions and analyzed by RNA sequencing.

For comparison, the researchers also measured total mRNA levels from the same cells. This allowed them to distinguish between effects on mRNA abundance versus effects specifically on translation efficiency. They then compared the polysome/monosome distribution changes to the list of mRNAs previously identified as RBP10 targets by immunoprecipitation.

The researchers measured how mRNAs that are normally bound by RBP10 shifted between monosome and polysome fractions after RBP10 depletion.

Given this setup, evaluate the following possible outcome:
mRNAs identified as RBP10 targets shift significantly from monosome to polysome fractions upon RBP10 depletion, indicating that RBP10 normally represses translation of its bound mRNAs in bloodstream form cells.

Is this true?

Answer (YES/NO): YES